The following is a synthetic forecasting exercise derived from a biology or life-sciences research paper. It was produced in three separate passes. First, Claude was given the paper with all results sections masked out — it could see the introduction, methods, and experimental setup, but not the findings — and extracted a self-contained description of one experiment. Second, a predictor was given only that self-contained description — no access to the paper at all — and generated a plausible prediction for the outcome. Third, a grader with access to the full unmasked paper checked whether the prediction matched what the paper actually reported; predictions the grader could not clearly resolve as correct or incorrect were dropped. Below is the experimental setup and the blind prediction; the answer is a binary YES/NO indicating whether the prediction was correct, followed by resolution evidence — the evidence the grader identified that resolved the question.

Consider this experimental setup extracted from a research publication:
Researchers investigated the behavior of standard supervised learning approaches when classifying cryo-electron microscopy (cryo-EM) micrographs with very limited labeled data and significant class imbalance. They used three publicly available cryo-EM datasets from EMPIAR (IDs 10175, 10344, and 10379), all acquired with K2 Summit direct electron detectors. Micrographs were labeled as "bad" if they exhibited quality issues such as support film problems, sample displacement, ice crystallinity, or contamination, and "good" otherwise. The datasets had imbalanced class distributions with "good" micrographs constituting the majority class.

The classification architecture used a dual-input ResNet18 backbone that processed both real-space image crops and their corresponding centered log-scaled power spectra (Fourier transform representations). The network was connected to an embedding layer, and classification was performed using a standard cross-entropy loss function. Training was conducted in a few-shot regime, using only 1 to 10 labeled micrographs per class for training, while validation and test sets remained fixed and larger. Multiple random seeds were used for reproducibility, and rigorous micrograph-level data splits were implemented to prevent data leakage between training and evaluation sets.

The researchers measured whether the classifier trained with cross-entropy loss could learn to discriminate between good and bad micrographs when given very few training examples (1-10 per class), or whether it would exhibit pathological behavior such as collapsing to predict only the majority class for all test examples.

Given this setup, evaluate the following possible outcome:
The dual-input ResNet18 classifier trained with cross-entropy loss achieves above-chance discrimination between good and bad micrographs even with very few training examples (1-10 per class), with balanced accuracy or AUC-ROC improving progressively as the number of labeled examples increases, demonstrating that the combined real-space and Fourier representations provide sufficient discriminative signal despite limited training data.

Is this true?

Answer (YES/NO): NO